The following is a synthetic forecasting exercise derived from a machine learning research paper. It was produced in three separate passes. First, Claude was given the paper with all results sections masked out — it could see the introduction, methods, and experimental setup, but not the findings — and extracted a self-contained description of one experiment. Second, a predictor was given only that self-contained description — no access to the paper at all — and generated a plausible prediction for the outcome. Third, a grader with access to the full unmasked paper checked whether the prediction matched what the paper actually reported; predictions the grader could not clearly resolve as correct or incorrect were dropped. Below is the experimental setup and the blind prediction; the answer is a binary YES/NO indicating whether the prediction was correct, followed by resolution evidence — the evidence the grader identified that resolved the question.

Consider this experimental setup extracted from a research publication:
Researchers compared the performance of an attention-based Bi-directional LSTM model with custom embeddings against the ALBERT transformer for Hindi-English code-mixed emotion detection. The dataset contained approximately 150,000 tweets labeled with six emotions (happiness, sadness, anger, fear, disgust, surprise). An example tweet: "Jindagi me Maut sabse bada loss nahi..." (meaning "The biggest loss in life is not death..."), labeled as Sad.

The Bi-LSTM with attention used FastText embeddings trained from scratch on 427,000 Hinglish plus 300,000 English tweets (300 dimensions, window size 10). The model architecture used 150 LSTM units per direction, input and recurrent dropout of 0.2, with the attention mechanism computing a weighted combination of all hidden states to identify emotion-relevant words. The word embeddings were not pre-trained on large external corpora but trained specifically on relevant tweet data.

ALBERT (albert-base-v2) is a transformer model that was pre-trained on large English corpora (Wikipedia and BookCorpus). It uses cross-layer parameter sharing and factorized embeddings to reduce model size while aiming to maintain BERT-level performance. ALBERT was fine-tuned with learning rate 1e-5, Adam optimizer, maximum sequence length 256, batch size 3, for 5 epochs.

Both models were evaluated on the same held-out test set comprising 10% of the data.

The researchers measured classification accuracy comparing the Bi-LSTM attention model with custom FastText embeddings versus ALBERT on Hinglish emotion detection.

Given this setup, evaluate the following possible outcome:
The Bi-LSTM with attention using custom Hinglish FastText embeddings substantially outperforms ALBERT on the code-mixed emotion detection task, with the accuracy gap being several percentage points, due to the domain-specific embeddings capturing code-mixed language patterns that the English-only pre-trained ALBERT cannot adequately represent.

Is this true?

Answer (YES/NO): NO